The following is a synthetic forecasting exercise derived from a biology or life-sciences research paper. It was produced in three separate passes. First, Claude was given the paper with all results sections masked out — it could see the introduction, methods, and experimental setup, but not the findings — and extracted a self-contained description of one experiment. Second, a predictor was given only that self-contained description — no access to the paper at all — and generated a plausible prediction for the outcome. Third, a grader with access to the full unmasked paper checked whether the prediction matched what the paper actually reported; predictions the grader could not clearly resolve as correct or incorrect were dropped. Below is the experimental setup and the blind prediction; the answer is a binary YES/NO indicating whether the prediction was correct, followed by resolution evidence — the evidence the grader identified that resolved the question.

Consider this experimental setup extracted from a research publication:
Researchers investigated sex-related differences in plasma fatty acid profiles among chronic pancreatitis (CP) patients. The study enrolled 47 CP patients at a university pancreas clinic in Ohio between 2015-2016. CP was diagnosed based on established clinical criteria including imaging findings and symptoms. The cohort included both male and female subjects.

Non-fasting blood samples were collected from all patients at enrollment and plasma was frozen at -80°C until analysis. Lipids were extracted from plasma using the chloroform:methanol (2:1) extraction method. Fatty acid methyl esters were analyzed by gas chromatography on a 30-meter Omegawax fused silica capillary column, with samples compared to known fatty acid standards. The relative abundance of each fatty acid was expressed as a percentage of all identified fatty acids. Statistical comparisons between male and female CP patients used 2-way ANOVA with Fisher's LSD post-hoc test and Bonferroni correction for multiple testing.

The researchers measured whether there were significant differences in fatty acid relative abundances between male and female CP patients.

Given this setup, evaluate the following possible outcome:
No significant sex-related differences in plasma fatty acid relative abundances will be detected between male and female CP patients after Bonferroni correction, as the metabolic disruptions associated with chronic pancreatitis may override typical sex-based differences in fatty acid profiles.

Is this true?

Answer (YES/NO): NO